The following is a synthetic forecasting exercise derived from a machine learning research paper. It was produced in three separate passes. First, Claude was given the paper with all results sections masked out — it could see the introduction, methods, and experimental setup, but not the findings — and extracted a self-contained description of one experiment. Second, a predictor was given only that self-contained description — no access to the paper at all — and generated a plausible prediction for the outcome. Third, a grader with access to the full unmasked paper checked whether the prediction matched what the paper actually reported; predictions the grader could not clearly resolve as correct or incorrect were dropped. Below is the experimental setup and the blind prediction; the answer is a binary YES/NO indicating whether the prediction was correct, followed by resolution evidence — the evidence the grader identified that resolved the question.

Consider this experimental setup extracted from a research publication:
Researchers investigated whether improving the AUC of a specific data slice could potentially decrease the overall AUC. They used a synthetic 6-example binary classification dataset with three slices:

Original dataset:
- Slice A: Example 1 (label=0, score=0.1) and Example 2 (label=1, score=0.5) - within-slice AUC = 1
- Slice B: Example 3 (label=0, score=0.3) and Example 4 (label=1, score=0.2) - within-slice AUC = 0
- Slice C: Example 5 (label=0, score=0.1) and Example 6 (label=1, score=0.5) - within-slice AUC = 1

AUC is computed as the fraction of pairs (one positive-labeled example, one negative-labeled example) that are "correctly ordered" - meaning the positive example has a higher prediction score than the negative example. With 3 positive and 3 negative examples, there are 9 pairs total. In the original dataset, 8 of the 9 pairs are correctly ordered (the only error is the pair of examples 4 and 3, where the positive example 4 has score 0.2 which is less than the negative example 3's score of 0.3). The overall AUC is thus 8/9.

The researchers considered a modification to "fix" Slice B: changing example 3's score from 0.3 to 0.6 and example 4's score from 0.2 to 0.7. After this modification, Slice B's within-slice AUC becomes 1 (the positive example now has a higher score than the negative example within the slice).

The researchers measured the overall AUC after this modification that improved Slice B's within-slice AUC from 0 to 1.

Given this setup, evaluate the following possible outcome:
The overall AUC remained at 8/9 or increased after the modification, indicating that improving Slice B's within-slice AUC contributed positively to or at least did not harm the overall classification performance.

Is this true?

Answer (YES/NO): NO